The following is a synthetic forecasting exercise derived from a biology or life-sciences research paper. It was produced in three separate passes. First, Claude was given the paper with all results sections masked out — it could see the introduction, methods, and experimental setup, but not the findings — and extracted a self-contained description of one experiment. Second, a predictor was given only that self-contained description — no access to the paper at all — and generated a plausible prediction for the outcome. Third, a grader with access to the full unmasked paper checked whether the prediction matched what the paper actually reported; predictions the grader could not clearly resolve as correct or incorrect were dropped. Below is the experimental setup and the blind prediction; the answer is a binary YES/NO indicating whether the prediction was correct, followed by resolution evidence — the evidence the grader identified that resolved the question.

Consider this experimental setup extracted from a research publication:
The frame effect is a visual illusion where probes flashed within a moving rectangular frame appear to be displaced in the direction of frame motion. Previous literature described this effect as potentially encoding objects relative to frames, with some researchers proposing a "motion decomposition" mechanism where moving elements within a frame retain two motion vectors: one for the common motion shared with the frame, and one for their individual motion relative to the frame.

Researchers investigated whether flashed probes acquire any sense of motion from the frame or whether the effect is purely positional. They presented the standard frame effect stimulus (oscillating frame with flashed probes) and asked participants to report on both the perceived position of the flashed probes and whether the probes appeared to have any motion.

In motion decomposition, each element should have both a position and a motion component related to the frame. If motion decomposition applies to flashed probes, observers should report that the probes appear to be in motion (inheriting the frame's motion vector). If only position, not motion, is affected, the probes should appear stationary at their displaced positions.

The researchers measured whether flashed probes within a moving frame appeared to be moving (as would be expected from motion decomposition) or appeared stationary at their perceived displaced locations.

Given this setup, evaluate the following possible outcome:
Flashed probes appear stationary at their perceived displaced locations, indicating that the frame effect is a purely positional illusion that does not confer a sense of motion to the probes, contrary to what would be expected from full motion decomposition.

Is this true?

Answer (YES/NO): YES